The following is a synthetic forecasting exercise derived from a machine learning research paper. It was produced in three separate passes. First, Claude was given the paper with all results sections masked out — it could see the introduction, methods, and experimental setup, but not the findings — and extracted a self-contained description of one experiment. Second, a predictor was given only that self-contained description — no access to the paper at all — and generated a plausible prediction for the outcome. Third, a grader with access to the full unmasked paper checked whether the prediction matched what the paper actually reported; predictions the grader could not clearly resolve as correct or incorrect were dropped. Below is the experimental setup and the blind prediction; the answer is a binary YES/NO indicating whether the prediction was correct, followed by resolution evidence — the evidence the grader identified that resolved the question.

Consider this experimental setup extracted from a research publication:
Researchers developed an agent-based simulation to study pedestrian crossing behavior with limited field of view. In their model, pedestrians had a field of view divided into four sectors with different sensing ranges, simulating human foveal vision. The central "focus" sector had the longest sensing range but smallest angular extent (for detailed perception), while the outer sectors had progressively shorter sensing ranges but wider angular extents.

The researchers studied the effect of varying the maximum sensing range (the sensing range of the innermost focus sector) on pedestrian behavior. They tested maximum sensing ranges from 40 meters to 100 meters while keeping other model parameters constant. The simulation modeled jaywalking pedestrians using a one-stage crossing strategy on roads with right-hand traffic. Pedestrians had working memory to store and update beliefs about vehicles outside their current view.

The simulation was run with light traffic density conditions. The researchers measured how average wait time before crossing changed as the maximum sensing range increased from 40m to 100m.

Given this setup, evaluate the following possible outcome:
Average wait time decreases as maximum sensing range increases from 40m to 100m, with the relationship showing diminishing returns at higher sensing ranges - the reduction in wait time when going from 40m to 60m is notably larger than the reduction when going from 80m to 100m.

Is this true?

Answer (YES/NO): NO